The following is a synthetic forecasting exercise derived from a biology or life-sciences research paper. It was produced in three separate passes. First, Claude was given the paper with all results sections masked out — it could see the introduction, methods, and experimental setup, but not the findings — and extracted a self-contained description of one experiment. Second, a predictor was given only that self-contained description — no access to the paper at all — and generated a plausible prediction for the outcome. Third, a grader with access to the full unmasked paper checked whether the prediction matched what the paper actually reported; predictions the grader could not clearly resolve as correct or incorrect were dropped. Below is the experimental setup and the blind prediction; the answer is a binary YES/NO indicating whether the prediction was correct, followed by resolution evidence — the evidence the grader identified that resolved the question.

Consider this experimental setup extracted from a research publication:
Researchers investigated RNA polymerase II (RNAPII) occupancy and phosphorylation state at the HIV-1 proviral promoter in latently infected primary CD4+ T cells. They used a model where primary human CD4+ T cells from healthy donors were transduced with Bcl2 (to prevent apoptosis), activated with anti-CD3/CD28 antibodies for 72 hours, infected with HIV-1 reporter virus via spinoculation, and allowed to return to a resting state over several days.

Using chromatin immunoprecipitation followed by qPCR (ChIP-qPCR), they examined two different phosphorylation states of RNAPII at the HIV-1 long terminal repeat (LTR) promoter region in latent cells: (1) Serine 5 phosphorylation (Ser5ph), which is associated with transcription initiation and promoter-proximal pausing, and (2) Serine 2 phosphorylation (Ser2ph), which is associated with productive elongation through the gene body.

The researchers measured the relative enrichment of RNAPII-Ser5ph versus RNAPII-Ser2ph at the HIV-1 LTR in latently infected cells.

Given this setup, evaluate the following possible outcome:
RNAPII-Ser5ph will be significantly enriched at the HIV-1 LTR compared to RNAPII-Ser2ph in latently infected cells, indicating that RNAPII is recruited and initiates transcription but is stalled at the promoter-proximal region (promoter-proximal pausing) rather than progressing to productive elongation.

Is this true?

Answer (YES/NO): NO